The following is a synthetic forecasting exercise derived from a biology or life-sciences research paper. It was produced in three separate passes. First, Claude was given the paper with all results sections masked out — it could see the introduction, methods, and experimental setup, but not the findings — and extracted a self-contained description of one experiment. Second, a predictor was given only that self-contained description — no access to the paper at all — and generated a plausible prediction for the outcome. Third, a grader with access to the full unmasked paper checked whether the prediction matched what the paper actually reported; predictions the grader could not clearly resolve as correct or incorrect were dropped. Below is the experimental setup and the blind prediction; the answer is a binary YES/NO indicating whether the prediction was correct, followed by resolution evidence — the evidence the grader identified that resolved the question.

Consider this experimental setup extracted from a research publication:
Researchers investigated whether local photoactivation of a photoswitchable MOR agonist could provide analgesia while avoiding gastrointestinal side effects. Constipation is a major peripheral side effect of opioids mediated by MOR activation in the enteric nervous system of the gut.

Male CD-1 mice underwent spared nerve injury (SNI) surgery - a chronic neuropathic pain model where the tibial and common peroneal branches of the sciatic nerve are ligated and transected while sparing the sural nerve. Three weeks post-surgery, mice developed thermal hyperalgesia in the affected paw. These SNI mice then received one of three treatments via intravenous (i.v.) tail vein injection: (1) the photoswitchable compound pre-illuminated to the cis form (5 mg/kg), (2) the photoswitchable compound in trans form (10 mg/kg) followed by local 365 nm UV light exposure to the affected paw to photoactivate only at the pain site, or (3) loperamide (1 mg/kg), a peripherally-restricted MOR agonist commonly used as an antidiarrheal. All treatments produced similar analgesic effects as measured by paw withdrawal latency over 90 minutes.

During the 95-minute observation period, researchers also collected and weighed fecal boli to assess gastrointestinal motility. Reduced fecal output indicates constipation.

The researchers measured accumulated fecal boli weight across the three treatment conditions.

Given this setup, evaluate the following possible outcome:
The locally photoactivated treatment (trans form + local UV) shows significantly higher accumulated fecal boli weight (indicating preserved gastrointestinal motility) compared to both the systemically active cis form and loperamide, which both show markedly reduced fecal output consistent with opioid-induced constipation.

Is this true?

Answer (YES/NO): YES